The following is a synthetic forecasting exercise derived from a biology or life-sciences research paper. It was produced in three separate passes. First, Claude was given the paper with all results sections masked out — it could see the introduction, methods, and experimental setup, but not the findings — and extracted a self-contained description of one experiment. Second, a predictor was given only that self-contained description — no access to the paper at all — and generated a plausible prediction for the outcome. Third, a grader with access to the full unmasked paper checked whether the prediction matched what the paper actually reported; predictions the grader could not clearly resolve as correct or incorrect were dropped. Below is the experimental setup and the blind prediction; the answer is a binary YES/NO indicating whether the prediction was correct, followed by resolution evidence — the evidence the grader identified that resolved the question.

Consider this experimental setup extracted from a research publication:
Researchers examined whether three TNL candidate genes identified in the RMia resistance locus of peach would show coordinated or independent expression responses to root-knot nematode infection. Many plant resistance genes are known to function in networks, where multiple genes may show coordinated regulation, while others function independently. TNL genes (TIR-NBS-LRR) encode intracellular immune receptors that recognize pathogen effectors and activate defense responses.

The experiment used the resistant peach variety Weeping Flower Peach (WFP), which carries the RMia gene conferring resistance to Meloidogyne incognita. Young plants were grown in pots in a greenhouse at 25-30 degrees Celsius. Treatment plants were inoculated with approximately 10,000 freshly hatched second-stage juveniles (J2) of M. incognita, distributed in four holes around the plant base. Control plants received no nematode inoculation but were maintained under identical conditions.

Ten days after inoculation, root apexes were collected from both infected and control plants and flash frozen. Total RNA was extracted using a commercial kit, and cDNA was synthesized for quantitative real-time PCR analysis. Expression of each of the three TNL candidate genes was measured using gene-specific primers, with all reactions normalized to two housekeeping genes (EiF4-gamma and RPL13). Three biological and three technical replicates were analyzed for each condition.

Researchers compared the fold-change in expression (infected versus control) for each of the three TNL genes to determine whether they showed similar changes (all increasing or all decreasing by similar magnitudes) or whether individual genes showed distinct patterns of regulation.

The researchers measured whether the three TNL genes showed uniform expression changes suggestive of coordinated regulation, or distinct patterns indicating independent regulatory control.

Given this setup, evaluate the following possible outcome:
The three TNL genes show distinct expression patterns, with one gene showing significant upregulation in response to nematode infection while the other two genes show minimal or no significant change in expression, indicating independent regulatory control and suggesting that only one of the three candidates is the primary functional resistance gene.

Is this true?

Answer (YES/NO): NO